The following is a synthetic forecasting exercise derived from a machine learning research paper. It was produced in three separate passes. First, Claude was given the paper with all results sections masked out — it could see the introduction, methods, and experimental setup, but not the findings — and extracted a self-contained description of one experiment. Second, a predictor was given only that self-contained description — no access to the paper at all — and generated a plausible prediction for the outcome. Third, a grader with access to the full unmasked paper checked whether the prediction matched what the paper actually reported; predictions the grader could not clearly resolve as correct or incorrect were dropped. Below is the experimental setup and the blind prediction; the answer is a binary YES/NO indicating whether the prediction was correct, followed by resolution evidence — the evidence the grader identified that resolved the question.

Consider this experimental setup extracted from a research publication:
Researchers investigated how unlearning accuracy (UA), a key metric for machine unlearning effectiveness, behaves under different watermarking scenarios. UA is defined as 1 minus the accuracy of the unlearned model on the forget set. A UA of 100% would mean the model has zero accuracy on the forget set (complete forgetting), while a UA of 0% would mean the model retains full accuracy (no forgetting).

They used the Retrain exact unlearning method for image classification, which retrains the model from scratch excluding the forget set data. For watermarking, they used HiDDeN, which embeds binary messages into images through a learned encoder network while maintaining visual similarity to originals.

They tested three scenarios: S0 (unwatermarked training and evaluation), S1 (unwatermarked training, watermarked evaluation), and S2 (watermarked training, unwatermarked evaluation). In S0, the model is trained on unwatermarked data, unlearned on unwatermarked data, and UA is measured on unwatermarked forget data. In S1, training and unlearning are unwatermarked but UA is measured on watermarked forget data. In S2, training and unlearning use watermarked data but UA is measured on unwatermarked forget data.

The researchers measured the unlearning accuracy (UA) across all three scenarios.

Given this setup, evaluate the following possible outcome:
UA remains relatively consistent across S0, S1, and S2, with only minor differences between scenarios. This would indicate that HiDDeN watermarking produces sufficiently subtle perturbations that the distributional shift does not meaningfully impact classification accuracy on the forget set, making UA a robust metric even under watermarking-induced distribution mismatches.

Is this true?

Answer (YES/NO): YES